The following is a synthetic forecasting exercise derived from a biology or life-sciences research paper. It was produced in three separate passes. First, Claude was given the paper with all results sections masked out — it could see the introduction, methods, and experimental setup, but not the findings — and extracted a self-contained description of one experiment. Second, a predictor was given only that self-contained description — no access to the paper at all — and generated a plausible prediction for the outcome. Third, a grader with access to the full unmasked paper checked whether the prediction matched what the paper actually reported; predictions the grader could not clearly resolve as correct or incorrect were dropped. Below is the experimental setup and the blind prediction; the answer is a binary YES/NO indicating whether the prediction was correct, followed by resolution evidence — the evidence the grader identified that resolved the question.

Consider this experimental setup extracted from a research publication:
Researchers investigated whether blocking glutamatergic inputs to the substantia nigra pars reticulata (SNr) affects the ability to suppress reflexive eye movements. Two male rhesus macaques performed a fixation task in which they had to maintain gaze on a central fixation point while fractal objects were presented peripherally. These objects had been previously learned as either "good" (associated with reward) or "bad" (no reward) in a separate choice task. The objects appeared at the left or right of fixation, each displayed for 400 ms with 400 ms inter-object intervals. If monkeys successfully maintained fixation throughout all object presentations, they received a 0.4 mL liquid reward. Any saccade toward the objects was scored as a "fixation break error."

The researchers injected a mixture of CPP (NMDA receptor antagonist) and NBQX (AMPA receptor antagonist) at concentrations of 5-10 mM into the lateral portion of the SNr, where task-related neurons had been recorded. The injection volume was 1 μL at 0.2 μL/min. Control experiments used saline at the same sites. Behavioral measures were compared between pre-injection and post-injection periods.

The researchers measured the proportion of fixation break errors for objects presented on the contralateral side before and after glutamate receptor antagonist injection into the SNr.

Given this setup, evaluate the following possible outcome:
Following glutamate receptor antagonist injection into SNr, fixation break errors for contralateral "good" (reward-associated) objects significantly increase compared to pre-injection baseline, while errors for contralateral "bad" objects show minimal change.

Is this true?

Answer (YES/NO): NO